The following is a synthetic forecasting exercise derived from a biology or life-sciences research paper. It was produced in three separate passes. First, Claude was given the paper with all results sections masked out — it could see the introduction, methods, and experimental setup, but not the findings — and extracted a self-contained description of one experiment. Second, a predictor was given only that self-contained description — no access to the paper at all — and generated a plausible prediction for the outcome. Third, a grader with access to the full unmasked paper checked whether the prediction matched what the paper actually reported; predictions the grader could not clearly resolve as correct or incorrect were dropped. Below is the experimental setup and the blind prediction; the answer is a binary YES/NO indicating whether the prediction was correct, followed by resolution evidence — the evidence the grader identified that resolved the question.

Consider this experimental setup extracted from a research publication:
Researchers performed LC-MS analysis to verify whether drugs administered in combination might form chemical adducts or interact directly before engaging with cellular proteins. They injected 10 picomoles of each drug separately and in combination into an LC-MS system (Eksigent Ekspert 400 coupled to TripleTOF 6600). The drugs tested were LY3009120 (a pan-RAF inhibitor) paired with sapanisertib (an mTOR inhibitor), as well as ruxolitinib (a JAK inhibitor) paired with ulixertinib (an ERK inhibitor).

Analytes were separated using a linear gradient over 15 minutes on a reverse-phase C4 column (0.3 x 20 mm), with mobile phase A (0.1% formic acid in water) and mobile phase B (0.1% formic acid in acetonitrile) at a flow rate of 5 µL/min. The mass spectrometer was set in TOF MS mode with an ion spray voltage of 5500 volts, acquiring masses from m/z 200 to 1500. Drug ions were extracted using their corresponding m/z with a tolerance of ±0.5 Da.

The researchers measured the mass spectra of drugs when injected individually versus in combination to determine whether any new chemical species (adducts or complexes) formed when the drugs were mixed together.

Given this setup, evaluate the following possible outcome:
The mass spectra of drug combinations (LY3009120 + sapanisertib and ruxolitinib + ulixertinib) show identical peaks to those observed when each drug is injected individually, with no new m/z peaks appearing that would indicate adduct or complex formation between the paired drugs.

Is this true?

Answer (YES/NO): YES